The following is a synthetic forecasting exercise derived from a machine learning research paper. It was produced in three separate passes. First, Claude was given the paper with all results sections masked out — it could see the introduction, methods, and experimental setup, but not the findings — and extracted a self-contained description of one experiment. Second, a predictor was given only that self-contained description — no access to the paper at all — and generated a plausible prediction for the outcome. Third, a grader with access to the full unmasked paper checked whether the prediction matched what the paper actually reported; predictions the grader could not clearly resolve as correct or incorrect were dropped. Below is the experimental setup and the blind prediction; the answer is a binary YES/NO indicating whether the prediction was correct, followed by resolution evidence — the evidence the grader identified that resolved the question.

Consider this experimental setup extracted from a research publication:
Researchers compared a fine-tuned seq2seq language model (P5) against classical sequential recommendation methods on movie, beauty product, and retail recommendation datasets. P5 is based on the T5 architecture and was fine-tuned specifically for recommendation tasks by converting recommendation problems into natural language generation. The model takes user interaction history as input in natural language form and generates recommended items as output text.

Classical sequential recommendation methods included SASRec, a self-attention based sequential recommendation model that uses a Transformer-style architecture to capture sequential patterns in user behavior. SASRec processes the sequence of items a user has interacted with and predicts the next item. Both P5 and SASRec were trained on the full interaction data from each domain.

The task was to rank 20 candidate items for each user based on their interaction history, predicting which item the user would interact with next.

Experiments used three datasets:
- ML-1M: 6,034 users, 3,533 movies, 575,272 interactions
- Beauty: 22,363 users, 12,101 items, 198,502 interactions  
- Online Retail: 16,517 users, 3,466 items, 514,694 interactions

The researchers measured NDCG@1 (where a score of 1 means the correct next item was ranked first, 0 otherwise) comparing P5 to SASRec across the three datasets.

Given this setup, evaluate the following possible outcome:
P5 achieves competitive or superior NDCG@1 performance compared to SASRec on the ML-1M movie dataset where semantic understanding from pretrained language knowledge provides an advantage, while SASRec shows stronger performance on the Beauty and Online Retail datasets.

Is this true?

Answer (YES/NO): NO